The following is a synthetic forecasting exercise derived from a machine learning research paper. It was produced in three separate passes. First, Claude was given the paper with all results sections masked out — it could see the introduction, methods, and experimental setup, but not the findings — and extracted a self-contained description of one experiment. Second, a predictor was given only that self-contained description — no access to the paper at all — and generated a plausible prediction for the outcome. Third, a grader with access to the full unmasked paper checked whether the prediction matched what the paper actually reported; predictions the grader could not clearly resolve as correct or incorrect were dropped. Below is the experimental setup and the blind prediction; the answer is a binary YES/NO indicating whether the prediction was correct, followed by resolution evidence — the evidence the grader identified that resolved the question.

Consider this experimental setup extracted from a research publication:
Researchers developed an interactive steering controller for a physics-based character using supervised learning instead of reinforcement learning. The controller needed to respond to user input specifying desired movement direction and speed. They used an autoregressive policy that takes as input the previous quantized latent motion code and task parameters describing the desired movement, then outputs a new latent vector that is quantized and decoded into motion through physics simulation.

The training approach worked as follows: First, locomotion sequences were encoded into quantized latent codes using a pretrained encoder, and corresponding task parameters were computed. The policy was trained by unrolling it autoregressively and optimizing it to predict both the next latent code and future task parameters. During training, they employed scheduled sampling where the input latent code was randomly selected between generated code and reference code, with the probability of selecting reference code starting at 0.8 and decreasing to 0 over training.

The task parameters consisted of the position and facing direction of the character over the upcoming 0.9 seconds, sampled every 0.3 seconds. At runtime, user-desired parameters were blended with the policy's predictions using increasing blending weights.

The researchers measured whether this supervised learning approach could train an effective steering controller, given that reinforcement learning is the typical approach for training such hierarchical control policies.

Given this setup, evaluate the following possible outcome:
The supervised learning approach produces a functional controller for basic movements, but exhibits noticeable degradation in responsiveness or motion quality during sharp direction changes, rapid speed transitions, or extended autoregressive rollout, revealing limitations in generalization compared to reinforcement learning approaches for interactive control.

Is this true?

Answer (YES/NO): NO